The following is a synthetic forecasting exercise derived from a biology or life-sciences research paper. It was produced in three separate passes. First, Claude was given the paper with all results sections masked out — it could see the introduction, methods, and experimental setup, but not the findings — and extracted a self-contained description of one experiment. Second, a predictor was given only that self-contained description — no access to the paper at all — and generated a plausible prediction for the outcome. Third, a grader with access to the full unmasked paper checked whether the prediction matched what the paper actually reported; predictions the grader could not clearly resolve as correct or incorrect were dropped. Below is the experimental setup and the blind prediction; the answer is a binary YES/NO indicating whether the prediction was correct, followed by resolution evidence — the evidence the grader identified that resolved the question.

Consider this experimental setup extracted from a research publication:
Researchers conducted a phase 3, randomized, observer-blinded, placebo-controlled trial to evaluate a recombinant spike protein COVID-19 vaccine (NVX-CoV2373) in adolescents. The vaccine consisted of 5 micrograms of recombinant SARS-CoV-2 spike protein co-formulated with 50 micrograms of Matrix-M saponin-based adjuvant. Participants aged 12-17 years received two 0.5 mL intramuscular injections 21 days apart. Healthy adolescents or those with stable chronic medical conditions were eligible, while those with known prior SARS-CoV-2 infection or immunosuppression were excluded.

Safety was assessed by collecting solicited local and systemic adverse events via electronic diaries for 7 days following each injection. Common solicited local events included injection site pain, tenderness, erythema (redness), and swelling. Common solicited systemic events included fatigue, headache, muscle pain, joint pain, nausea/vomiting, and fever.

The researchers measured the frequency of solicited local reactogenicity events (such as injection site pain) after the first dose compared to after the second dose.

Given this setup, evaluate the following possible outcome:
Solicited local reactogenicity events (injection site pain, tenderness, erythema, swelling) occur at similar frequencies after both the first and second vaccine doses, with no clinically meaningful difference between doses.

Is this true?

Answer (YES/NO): NO